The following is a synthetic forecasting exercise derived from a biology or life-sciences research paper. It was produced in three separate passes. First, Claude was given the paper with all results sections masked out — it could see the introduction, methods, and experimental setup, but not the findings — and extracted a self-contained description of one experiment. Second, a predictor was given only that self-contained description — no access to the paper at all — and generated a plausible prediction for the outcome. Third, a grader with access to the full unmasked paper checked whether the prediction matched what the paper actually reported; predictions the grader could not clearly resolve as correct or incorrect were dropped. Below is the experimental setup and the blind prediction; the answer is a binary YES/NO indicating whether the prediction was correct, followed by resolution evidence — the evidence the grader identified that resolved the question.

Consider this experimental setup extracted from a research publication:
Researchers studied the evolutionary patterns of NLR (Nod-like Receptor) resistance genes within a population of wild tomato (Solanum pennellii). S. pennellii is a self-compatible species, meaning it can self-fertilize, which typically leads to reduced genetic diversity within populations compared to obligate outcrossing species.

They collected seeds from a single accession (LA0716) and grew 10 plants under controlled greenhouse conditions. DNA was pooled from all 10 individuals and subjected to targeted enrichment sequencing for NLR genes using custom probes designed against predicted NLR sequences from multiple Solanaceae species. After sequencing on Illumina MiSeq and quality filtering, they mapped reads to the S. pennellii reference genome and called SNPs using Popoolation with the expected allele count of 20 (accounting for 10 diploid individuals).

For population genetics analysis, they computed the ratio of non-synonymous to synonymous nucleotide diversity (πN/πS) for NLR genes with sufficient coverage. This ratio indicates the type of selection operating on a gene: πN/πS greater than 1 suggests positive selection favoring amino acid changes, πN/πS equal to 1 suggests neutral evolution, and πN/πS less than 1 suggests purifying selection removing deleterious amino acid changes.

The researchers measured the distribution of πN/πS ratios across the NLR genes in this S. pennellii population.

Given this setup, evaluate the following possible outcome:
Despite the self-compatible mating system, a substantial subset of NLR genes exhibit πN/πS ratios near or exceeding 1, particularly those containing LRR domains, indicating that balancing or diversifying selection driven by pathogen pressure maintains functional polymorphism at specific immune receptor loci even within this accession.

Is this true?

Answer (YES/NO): NO